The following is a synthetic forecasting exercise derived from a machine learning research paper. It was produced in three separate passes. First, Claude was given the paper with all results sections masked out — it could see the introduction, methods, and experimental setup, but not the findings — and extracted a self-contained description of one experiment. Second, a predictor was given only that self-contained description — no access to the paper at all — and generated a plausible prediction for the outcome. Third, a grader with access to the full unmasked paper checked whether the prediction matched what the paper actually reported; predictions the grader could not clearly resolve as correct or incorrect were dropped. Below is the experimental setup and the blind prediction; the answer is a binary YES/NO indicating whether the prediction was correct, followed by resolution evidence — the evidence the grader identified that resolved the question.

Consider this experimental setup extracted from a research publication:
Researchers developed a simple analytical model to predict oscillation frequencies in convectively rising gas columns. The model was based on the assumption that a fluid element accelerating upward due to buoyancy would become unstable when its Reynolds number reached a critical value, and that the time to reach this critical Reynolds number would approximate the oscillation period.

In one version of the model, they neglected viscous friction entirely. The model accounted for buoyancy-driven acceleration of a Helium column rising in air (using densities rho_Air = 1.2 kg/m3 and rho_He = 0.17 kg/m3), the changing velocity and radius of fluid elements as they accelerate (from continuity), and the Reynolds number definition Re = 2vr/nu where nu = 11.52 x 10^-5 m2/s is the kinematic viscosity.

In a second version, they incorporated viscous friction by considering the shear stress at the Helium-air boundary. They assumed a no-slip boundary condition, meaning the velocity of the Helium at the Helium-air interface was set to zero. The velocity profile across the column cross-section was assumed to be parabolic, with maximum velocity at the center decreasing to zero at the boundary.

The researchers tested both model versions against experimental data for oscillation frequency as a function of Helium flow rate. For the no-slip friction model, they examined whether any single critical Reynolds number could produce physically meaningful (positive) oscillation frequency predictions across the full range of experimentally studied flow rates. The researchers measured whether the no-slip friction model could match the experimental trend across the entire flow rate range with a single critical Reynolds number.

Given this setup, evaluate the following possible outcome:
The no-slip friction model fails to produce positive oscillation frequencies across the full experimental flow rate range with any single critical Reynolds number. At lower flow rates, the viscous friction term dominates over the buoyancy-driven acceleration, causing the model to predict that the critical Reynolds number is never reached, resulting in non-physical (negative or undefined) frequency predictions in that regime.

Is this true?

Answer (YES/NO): NO